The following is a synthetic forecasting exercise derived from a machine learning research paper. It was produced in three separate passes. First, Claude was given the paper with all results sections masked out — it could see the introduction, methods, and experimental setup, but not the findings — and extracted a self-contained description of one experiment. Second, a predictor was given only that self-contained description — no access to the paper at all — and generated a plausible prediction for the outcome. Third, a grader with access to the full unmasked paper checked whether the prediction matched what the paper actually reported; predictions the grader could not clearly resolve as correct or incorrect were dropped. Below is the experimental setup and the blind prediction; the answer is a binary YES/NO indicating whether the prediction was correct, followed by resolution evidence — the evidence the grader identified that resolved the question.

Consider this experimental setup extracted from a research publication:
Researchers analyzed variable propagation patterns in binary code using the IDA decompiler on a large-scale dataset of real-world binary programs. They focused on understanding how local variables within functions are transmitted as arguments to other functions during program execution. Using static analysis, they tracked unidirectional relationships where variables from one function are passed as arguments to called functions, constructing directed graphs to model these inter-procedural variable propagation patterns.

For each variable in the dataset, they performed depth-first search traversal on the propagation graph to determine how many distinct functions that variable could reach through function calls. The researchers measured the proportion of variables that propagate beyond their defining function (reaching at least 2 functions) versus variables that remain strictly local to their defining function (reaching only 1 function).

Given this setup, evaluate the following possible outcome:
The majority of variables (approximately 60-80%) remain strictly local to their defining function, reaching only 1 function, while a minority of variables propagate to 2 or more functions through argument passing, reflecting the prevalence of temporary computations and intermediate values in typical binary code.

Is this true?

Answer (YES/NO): NO